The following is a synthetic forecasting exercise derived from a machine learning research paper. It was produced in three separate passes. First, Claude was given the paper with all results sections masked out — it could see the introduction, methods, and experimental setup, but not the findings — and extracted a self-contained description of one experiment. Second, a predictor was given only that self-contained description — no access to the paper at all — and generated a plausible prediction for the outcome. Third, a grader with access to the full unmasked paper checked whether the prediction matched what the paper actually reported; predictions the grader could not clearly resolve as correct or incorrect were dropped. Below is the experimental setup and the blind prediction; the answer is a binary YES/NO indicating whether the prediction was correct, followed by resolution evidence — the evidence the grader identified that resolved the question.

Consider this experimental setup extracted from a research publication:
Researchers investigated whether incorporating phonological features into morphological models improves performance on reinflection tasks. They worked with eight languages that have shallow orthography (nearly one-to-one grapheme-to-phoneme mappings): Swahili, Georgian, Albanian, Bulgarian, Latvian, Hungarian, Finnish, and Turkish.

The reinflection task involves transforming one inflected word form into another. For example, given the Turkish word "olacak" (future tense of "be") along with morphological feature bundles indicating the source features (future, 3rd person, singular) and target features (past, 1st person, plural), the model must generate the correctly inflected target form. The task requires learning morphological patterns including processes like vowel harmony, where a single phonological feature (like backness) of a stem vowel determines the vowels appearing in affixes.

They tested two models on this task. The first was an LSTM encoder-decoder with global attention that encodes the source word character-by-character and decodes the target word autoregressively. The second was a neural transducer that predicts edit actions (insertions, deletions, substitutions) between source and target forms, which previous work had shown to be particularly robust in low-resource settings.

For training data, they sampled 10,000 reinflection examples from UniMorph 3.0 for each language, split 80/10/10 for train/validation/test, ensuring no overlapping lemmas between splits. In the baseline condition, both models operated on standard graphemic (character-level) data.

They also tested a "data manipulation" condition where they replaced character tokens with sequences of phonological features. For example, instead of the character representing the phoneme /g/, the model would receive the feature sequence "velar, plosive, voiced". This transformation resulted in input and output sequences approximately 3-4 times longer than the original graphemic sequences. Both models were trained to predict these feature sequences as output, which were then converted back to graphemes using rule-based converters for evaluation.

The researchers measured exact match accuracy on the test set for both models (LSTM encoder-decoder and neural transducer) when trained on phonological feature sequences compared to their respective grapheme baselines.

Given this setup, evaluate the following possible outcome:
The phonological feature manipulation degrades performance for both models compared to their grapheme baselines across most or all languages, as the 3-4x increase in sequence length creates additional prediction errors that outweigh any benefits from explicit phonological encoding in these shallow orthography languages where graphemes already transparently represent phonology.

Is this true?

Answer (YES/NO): YES